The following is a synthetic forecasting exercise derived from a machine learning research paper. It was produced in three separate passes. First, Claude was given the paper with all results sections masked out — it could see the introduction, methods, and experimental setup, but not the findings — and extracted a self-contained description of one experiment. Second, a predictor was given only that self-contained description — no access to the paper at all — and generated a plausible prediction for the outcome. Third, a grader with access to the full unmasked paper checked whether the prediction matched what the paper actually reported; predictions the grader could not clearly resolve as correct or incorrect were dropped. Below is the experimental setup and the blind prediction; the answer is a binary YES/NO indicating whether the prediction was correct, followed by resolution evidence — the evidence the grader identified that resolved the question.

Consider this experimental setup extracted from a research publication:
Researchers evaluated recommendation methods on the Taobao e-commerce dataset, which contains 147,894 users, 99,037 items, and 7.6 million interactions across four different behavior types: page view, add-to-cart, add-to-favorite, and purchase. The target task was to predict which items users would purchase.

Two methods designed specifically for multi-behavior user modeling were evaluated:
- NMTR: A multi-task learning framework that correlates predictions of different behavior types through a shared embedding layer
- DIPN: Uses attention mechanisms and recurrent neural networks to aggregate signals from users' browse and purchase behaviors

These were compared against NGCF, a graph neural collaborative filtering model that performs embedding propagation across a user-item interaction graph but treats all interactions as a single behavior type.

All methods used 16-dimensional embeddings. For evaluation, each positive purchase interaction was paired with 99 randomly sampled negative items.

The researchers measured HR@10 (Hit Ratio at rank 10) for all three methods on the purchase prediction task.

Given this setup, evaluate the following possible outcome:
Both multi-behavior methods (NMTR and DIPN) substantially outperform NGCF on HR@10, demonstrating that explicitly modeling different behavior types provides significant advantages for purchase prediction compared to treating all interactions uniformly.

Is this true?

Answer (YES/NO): NO